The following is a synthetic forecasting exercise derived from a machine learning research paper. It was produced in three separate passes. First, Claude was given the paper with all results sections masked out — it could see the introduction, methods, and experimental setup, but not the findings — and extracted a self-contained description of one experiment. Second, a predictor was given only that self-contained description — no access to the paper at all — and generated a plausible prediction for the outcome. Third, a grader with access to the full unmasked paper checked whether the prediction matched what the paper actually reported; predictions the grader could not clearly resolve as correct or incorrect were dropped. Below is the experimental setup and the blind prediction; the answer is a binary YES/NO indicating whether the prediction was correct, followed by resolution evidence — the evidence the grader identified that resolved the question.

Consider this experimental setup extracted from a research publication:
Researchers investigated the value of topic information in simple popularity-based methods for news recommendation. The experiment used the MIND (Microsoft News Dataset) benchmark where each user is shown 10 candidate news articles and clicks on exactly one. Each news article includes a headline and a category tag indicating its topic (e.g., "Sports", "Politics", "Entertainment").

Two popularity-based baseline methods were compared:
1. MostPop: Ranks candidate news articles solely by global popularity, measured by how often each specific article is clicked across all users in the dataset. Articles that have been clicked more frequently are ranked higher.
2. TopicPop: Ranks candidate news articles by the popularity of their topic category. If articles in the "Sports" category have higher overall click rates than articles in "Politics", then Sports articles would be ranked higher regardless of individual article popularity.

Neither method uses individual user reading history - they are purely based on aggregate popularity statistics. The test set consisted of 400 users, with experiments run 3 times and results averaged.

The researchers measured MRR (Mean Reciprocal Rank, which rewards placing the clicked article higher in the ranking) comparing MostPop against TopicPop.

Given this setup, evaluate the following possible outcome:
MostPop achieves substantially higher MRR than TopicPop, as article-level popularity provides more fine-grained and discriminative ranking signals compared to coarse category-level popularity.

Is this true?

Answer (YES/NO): NO